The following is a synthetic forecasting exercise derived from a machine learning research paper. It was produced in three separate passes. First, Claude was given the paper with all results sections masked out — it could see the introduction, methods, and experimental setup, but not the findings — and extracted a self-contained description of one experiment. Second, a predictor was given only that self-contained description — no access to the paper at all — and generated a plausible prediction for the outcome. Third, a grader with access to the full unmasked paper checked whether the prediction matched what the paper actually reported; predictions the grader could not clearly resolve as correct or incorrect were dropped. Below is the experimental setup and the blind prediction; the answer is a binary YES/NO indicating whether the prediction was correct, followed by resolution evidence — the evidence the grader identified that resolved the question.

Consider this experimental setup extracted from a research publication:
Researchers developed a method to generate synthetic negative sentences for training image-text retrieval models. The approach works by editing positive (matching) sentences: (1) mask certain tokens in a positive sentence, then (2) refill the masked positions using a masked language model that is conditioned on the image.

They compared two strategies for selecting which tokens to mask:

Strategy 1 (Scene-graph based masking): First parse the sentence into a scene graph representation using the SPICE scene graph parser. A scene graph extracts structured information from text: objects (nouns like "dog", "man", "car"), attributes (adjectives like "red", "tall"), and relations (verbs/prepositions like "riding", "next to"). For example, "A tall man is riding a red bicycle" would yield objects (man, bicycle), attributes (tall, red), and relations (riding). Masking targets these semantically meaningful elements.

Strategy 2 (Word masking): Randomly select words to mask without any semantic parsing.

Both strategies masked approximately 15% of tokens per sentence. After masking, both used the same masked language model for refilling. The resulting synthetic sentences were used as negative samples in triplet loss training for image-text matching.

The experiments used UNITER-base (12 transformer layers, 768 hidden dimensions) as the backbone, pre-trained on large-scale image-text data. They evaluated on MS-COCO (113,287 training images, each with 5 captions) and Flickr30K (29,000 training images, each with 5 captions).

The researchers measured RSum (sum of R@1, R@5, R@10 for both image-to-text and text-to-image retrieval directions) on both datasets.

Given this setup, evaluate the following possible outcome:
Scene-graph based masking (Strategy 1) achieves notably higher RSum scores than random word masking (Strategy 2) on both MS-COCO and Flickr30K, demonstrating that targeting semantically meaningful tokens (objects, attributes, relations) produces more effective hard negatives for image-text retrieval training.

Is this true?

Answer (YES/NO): NO